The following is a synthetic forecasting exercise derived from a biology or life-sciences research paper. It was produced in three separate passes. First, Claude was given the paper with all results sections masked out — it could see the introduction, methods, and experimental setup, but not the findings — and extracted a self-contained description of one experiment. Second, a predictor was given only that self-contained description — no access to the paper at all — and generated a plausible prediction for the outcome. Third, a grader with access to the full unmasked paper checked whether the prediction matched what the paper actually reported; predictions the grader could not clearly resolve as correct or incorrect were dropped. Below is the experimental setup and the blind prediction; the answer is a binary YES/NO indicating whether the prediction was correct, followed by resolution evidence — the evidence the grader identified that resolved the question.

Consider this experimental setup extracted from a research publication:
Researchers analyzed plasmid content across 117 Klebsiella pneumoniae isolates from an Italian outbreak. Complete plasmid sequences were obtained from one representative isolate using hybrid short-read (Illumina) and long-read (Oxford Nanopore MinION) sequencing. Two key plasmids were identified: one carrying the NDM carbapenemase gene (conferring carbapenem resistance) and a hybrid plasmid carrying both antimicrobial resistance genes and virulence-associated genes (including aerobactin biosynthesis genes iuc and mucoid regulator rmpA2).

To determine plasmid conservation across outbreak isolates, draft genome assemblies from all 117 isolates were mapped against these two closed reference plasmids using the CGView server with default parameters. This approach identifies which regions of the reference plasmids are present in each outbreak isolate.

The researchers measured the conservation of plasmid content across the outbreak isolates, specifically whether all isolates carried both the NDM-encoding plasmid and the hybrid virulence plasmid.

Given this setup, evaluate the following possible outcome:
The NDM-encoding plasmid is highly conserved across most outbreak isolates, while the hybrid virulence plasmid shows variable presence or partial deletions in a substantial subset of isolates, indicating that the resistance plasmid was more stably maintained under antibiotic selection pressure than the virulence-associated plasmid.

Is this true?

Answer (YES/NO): YES